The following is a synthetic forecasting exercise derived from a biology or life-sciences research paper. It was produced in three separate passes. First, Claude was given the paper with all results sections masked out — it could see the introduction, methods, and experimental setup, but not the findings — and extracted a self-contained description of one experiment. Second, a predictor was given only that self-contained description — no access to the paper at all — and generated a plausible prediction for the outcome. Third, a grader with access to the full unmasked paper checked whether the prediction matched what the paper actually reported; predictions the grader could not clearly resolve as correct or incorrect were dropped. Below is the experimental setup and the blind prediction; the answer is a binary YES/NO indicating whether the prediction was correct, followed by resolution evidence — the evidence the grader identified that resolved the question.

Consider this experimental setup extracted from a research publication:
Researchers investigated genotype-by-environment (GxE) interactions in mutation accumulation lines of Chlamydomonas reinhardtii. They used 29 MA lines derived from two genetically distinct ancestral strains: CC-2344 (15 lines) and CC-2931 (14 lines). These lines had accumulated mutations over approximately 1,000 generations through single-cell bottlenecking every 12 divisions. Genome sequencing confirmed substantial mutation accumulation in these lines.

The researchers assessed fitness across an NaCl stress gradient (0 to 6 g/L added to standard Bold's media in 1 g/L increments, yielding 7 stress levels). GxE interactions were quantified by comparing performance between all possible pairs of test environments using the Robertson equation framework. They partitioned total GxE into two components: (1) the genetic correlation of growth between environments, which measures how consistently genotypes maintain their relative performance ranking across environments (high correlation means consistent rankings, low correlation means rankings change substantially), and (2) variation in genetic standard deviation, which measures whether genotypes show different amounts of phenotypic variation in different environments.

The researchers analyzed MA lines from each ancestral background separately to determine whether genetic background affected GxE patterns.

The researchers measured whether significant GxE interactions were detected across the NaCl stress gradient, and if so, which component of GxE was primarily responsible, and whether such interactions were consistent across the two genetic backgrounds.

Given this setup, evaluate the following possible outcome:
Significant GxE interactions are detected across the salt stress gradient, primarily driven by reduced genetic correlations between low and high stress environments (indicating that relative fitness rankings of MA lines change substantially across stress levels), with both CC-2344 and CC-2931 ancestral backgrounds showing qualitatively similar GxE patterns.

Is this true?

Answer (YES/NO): NO